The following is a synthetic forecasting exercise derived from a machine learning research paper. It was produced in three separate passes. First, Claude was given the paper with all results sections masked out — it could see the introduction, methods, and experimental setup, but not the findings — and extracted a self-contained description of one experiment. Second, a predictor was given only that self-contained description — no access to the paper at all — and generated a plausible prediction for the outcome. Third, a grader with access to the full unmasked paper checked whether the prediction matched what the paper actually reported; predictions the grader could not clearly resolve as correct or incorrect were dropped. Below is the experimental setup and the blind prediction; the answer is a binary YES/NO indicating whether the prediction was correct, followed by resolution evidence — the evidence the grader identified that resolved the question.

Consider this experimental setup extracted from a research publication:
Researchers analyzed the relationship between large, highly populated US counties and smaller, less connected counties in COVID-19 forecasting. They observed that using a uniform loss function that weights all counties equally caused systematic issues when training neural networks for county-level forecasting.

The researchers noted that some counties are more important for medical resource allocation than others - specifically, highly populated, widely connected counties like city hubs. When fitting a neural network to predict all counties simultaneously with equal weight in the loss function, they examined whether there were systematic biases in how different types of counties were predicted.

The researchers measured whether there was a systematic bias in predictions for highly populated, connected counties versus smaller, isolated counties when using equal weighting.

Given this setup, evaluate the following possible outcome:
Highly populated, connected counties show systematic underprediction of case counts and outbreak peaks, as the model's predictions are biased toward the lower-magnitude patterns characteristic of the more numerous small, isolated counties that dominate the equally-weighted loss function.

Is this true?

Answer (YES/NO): YES